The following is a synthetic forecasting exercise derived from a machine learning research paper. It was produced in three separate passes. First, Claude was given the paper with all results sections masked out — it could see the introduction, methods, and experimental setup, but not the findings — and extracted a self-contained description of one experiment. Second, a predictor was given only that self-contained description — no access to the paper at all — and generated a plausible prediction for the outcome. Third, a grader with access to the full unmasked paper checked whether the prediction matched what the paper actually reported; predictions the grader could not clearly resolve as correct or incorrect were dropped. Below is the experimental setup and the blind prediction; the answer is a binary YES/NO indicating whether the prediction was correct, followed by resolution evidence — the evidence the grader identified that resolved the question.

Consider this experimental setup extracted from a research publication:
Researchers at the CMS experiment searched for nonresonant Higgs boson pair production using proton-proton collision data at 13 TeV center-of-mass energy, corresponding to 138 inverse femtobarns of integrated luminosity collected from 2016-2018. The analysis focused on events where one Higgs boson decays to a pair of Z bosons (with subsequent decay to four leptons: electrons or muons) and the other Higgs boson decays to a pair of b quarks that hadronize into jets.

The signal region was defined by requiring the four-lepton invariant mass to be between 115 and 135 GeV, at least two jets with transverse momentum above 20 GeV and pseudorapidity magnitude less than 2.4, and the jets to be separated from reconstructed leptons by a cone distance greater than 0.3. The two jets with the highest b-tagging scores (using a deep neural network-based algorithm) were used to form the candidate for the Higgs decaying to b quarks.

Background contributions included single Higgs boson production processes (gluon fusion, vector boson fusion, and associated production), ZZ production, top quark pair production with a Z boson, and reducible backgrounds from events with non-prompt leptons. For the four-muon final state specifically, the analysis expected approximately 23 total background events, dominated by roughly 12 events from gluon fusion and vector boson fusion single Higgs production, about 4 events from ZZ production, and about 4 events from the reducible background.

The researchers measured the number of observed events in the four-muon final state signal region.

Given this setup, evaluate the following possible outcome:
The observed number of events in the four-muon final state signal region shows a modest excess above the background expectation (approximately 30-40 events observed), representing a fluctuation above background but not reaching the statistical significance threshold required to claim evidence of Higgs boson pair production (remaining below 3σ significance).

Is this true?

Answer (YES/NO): NO